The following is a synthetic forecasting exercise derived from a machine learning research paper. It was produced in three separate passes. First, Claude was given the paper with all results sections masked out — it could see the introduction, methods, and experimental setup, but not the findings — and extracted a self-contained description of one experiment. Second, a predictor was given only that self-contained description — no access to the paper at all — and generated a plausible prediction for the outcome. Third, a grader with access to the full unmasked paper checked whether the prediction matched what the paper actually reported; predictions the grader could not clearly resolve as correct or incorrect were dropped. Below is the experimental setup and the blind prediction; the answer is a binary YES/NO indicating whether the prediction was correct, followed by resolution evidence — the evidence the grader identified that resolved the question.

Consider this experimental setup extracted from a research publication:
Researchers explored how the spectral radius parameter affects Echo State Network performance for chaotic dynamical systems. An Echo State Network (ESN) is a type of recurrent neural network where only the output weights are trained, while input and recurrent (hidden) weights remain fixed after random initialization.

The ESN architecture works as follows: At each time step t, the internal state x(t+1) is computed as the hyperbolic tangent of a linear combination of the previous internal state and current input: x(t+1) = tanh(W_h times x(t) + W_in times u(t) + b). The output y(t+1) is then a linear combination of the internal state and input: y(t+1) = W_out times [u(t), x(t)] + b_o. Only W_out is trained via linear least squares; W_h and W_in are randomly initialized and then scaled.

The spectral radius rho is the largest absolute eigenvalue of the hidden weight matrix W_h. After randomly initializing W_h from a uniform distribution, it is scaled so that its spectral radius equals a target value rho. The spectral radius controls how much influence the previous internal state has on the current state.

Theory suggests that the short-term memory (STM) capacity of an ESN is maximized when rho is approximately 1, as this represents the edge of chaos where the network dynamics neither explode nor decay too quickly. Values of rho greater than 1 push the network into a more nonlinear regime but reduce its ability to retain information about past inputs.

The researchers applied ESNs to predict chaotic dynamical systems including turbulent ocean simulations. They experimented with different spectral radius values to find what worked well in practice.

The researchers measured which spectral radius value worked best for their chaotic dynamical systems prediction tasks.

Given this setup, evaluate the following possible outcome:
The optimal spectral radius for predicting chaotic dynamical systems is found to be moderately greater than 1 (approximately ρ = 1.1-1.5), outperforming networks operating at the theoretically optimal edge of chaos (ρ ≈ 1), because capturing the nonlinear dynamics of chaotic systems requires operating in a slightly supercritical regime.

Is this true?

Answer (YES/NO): YES